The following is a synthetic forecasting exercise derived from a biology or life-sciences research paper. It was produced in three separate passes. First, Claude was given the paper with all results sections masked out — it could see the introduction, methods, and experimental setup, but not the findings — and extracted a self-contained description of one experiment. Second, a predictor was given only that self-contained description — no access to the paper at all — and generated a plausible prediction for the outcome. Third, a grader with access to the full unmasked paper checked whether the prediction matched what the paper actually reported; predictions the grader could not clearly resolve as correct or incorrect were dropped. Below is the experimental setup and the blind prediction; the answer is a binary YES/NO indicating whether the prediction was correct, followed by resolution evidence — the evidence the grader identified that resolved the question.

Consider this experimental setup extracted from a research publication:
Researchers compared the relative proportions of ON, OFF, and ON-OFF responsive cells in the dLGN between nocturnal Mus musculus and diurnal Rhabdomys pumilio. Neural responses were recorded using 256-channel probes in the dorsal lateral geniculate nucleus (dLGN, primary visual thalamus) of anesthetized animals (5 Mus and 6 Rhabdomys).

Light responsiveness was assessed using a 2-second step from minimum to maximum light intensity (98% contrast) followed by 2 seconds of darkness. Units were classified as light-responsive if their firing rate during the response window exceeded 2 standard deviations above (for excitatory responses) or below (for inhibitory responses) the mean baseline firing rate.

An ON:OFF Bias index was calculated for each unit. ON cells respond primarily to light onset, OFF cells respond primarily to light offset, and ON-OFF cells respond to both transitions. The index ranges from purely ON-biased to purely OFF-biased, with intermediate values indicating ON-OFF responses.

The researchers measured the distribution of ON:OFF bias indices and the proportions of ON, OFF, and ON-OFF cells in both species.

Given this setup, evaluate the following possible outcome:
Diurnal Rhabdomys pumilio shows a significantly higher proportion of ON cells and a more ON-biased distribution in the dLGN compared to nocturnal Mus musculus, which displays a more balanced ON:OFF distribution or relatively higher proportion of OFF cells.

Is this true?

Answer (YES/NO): NO